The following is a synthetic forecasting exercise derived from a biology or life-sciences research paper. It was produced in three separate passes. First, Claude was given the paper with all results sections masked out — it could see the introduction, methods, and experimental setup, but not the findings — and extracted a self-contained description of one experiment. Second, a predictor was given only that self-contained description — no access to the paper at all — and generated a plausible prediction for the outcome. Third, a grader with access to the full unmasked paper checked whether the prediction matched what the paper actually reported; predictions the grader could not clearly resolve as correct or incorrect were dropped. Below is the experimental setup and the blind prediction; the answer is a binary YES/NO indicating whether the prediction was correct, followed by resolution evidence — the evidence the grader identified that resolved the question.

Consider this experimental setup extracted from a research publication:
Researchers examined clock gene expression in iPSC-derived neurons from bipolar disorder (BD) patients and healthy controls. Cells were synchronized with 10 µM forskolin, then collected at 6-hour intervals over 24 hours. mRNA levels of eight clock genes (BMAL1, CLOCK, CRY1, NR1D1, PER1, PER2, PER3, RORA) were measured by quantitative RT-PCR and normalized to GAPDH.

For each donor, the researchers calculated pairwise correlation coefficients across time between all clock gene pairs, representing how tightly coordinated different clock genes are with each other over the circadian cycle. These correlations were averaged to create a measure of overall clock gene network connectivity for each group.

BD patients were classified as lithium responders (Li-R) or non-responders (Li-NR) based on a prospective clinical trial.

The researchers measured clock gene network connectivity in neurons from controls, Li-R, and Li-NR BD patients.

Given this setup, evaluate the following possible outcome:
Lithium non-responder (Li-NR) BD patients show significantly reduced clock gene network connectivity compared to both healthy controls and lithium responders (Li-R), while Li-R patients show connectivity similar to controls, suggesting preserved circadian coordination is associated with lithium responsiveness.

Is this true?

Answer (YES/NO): NO